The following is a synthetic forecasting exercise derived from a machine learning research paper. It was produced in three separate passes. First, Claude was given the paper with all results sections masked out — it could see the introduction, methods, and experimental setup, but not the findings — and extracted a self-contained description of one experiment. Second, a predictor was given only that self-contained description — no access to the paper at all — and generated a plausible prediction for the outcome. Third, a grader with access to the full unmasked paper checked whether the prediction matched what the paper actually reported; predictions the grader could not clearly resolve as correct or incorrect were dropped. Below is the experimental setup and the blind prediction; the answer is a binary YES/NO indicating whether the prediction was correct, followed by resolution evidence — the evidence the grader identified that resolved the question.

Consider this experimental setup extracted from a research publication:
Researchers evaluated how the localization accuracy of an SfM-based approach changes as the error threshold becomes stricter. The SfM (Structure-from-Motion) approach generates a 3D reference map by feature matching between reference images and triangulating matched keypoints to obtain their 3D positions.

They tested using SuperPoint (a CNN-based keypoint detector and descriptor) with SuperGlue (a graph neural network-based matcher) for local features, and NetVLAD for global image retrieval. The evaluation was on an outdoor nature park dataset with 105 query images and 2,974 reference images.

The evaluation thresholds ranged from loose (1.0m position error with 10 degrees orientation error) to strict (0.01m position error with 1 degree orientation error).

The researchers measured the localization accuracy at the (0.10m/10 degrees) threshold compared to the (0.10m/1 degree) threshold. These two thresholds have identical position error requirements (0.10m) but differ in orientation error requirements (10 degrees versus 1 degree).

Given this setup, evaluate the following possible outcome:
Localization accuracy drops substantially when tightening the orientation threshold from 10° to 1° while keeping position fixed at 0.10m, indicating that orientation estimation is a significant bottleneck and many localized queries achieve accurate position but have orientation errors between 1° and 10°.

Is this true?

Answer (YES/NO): YES